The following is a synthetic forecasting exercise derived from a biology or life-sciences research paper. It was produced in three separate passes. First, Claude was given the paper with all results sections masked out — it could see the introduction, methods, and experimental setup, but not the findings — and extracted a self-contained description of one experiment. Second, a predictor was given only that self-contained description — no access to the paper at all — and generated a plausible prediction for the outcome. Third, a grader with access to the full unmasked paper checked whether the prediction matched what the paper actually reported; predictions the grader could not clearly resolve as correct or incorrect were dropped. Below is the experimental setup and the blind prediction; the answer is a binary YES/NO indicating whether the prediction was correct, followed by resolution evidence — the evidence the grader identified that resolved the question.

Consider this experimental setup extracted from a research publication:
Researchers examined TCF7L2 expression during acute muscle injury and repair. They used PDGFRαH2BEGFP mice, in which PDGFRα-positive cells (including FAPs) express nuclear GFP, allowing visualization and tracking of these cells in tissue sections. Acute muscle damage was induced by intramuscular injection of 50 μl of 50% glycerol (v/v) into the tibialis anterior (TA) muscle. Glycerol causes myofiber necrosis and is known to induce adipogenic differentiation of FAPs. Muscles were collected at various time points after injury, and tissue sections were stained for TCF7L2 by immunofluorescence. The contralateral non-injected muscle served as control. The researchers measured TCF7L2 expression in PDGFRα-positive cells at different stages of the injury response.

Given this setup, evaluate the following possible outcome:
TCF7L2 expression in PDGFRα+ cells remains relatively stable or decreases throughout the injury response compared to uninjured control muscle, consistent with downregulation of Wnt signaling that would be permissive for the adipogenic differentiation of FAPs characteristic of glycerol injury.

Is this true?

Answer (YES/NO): NO